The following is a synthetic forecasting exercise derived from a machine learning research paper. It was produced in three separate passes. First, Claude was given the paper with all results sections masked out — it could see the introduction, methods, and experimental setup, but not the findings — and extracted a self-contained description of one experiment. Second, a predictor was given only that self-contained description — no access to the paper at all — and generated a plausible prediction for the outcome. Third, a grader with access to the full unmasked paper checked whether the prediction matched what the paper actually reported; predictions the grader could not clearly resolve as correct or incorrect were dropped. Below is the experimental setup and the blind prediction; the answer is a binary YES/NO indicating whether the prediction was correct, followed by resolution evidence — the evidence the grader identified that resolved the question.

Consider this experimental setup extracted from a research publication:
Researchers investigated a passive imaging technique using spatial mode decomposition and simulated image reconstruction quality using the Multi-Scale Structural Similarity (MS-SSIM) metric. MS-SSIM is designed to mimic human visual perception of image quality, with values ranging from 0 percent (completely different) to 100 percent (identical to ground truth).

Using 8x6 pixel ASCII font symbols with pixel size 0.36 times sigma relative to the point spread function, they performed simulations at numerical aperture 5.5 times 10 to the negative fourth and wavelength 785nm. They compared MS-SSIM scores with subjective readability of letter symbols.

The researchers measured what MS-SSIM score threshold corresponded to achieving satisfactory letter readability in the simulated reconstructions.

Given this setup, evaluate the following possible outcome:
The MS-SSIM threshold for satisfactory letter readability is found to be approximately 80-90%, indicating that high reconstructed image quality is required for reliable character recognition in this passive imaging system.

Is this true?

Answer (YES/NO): NO